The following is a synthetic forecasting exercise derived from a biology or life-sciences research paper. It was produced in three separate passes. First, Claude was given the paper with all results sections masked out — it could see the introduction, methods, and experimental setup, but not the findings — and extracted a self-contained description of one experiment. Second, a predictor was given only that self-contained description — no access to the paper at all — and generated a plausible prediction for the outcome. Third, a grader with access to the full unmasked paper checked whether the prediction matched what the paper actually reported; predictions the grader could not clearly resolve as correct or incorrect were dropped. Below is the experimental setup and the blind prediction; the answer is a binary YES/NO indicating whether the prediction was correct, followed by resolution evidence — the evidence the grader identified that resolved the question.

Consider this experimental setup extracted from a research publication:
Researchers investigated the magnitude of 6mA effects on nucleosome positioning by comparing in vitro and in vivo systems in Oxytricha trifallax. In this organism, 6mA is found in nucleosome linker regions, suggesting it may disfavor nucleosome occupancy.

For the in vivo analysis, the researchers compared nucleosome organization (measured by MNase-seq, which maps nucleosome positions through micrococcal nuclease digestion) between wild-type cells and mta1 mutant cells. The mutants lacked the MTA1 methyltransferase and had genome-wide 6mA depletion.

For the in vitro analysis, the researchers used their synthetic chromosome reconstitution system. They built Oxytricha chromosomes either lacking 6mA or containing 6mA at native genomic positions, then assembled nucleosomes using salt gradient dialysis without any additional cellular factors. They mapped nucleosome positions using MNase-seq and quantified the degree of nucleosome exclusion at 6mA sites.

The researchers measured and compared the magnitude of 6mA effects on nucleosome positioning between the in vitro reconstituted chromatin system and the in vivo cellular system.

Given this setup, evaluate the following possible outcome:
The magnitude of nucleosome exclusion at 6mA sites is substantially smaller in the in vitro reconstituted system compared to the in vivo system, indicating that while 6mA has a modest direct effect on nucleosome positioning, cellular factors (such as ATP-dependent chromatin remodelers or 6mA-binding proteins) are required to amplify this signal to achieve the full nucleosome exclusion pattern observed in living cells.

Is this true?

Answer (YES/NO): NO